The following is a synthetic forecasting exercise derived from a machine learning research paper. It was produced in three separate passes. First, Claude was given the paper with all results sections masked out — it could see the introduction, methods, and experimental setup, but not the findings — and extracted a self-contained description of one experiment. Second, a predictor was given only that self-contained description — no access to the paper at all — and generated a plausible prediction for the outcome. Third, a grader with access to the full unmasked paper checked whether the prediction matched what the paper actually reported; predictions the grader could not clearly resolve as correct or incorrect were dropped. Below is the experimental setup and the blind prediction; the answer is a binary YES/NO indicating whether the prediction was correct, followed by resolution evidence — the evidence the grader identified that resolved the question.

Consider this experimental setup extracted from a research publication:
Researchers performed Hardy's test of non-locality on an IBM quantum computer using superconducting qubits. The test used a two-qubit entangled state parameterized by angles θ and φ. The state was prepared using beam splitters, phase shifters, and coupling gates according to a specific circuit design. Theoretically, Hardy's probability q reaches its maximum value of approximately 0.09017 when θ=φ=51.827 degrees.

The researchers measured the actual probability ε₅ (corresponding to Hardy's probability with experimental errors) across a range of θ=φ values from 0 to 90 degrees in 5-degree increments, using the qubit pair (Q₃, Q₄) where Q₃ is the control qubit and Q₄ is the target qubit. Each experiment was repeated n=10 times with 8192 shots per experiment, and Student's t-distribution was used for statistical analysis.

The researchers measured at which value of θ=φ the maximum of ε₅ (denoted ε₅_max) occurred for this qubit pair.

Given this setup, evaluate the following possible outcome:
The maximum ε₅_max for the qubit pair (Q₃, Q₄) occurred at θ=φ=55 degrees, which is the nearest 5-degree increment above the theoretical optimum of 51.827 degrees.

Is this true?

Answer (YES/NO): NO